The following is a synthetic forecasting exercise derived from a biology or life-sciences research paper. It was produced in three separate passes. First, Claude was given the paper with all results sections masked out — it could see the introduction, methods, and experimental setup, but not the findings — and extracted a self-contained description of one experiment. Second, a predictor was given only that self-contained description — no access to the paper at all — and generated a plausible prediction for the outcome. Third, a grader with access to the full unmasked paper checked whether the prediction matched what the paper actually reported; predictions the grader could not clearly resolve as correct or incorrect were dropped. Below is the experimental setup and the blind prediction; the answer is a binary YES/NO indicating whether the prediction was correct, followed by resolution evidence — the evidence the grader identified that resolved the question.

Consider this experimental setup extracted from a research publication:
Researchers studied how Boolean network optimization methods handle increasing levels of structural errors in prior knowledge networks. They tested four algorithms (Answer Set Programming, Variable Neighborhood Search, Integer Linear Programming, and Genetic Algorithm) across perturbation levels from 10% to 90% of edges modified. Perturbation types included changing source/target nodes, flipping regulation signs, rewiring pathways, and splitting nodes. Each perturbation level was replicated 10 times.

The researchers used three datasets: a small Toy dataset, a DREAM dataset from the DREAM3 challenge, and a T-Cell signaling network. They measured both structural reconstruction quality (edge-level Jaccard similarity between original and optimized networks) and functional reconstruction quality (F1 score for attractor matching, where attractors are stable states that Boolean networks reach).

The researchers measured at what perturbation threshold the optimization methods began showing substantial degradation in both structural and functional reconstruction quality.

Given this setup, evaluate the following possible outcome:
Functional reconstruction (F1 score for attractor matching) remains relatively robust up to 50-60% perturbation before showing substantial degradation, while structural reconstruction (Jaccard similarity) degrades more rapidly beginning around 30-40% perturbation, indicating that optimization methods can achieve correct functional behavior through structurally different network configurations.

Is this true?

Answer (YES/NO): NO